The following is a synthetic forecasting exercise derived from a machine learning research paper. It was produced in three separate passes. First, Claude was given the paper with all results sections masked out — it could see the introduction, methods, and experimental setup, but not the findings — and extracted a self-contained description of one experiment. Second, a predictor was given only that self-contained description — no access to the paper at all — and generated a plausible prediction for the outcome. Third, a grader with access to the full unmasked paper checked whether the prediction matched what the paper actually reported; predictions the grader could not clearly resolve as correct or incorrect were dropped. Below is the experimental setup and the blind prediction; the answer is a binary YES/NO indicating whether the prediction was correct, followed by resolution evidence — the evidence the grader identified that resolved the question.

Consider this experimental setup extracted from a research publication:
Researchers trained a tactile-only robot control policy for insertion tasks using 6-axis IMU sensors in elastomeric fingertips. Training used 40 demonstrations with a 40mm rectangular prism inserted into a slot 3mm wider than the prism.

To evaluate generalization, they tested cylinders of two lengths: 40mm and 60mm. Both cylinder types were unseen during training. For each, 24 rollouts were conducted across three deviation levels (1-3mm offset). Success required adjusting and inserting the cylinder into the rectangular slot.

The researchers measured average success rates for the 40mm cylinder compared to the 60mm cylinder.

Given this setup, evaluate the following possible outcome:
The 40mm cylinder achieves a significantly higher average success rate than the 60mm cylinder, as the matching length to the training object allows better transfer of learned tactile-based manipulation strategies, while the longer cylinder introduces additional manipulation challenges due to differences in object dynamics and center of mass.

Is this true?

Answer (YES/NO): NO